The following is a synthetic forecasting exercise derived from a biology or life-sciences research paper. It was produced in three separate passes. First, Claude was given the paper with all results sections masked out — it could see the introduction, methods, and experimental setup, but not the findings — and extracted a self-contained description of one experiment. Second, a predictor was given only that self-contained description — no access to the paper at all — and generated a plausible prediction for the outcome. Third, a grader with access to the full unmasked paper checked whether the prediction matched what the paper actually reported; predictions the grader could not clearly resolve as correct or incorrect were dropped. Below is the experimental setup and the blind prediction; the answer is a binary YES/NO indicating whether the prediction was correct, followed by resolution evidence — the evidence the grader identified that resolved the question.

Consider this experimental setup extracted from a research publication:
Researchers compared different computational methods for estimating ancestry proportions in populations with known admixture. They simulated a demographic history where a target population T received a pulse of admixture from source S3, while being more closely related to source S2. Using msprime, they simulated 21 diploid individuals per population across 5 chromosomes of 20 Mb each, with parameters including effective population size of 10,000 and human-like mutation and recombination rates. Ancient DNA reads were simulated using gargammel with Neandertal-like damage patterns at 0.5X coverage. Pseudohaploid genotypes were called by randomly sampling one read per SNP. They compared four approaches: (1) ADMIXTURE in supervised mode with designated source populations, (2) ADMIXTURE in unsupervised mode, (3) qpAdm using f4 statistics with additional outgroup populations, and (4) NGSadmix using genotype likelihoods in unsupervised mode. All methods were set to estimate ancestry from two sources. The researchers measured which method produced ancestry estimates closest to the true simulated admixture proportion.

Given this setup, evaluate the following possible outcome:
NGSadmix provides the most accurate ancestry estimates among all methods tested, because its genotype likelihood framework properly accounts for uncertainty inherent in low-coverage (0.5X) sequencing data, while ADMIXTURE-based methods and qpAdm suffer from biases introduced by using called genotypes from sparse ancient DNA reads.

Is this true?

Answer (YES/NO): NO